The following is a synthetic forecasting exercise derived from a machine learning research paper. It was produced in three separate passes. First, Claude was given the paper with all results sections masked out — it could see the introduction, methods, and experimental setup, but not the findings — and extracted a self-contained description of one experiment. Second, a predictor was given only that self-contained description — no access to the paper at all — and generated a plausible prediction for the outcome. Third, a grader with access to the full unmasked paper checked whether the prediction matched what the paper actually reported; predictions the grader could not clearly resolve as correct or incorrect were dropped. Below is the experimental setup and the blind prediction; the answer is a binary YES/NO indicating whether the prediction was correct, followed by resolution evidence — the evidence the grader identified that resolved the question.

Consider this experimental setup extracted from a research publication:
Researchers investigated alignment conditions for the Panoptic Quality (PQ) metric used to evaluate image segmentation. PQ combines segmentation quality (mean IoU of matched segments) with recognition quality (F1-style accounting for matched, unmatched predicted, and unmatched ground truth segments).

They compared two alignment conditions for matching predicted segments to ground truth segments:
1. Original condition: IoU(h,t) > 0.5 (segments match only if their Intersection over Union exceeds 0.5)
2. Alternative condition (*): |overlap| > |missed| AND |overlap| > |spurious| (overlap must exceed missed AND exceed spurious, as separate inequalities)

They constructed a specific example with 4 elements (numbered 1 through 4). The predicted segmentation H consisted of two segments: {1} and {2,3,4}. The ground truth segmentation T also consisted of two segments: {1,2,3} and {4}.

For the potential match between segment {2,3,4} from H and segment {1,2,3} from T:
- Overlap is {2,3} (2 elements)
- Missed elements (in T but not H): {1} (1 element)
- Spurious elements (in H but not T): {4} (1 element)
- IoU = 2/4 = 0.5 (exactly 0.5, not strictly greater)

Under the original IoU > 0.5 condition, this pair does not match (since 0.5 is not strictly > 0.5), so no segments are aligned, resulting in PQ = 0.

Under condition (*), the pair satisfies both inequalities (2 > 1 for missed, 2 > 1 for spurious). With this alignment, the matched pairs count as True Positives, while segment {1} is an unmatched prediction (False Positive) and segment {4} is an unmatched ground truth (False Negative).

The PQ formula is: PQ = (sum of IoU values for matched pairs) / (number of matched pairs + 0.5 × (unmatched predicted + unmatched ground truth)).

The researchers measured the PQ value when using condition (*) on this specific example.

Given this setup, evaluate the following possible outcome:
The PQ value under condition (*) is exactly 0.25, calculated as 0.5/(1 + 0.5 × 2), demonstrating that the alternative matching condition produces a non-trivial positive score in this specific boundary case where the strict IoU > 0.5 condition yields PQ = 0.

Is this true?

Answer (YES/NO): YES